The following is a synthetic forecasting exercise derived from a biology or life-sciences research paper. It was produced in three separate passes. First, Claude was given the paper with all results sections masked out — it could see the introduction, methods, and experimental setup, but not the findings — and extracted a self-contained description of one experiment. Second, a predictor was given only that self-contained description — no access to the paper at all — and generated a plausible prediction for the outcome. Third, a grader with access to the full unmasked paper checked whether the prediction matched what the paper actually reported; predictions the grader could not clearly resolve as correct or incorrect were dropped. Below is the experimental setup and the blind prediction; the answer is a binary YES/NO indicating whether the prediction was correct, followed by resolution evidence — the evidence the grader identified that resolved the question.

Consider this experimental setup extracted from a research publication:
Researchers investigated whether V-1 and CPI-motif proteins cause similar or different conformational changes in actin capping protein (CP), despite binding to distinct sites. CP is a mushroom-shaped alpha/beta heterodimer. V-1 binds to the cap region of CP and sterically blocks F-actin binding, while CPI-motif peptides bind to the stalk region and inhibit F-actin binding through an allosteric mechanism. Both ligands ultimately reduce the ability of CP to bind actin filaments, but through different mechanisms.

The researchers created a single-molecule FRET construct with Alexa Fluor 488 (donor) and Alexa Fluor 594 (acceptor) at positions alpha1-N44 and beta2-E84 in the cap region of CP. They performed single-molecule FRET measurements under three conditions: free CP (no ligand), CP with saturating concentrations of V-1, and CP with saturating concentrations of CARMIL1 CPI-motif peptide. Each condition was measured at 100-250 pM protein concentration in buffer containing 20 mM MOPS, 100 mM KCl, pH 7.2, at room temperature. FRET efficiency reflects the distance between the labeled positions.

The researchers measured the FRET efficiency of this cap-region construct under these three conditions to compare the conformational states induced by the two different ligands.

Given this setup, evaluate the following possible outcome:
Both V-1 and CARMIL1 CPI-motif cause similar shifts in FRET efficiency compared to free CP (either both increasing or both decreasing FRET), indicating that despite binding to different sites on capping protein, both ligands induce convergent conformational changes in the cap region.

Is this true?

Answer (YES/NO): NO